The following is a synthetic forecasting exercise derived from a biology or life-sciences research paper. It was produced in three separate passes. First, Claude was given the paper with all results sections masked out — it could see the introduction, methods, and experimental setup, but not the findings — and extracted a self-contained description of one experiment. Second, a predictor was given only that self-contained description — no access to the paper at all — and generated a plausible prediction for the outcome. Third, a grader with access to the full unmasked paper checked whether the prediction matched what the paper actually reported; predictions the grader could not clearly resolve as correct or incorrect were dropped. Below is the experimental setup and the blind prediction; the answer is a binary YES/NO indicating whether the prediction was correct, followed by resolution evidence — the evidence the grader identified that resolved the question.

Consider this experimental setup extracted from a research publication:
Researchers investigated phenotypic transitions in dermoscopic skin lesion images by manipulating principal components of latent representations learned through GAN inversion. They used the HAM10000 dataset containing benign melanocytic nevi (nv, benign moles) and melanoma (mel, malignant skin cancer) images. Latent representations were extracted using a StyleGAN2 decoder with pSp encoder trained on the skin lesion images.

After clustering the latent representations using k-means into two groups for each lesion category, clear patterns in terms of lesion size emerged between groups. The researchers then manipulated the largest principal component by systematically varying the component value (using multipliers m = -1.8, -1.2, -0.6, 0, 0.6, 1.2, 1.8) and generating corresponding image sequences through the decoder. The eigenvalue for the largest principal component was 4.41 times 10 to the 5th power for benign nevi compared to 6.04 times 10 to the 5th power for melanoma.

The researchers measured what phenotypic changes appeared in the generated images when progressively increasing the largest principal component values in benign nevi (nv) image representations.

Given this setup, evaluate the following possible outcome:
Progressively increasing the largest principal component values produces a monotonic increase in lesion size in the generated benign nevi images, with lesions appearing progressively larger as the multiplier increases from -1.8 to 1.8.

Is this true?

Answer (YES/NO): YES